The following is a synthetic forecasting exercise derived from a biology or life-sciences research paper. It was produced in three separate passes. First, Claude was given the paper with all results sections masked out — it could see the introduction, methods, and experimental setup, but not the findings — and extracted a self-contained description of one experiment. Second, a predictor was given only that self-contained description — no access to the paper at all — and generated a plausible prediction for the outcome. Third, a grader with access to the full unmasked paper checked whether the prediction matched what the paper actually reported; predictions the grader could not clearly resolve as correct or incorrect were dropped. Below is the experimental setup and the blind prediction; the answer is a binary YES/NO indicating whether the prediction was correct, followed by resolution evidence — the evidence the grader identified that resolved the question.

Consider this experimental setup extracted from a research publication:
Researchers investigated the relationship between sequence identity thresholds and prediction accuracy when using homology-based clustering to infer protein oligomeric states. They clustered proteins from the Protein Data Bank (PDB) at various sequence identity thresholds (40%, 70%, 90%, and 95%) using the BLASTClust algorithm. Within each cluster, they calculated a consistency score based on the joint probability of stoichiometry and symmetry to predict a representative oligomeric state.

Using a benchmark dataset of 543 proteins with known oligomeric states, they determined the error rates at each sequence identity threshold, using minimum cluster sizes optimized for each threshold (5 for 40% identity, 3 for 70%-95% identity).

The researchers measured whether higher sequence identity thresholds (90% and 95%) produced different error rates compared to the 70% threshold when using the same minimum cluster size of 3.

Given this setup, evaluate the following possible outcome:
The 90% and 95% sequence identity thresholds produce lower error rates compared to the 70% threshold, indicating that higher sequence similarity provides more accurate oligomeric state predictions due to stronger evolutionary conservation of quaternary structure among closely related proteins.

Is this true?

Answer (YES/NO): NO